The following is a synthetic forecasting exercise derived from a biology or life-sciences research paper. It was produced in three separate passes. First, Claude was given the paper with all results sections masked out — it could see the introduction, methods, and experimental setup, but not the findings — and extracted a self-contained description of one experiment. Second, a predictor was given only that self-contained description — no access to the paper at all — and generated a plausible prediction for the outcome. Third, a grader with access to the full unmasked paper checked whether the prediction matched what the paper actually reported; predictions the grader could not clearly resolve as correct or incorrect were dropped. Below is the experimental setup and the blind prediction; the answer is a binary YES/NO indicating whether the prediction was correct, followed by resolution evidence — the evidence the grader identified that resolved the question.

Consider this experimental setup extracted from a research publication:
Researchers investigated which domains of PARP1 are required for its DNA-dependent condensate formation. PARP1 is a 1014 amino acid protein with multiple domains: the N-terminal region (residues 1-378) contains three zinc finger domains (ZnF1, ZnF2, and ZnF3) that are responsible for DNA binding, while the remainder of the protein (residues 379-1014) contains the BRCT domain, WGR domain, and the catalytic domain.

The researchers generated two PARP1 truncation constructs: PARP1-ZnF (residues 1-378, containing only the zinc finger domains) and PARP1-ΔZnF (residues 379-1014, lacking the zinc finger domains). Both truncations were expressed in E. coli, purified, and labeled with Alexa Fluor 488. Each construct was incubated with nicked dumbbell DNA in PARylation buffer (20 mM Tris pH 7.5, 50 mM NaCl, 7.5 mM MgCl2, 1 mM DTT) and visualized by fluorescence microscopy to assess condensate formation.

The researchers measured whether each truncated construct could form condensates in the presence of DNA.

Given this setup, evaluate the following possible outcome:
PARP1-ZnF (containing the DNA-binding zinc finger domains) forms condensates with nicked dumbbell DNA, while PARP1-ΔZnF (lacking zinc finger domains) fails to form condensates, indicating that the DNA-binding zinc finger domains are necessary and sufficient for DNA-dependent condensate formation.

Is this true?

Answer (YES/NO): NO